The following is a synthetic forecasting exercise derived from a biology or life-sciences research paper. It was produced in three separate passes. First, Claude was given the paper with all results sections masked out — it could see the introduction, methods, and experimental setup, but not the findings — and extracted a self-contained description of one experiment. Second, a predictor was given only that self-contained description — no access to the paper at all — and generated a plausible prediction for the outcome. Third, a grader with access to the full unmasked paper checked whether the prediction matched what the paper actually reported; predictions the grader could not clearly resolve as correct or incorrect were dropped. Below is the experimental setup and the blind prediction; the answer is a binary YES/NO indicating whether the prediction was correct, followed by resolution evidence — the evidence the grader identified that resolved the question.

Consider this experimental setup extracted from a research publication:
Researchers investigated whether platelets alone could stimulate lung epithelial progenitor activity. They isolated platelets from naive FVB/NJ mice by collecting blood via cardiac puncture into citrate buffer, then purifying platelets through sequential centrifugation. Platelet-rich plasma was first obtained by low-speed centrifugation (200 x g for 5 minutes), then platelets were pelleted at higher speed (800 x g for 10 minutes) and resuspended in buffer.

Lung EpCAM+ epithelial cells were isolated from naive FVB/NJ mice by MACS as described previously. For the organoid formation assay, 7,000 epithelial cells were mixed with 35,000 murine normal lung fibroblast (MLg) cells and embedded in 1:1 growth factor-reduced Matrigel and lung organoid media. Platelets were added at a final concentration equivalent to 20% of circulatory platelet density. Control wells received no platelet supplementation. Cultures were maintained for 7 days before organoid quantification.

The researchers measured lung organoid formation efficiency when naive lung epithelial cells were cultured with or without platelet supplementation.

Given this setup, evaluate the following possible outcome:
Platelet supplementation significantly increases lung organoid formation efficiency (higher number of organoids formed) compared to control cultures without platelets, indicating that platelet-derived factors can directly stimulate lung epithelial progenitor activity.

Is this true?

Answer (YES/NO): YES